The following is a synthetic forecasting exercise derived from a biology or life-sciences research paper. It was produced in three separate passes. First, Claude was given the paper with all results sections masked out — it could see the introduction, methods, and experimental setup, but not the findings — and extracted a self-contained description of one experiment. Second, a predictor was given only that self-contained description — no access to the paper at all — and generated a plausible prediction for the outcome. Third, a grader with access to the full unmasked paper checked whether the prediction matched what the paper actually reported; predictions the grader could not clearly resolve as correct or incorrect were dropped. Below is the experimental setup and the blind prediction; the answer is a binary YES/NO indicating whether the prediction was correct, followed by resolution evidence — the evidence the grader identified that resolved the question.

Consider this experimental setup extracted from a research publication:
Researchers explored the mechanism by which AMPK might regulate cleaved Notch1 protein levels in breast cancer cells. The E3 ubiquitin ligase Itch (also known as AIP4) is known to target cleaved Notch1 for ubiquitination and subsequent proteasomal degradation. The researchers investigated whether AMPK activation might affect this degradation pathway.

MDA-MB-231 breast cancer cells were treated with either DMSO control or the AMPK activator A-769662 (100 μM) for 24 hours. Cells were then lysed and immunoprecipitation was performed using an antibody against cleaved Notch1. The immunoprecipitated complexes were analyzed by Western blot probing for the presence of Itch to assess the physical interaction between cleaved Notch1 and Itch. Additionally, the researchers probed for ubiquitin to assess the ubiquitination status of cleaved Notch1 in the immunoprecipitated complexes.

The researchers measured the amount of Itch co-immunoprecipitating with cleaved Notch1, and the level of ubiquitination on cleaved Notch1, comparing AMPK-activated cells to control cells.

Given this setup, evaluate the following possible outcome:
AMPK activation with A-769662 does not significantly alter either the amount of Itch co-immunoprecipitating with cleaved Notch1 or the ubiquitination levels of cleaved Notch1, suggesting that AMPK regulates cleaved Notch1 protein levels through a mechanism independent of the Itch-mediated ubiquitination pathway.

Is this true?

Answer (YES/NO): NO